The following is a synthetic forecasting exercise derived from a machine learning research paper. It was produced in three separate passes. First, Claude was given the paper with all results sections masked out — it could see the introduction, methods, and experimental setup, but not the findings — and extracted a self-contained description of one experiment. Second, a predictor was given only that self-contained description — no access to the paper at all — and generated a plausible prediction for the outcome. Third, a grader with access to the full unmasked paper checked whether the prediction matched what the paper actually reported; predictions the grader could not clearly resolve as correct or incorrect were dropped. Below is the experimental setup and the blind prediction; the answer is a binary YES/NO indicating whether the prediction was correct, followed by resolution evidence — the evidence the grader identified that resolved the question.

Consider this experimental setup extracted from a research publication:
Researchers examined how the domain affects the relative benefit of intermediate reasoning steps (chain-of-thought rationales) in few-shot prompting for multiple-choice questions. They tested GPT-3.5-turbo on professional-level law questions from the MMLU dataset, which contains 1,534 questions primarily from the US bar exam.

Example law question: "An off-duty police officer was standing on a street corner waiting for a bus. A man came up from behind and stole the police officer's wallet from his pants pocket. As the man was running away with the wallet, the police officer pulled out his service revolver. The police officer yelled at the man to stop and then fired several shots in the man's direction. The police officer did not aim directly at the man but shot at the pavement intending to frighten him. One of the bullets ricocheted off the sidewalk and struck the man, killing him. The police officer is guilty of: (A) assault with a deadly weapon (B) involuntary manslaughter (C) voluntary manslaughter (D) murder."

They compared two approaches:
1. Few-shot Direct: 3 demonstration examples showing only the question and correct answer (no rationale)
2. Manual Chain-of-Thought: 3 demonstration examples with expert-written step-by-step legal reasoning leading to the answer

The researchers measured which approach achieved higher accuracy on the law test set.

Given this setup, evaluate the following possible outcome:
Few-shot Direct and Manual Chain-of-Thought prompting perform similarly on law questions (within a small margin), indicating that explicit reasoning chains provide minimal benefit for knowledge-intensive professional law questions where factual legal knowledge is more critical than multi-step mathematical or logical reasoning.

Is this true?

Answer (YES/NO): NO